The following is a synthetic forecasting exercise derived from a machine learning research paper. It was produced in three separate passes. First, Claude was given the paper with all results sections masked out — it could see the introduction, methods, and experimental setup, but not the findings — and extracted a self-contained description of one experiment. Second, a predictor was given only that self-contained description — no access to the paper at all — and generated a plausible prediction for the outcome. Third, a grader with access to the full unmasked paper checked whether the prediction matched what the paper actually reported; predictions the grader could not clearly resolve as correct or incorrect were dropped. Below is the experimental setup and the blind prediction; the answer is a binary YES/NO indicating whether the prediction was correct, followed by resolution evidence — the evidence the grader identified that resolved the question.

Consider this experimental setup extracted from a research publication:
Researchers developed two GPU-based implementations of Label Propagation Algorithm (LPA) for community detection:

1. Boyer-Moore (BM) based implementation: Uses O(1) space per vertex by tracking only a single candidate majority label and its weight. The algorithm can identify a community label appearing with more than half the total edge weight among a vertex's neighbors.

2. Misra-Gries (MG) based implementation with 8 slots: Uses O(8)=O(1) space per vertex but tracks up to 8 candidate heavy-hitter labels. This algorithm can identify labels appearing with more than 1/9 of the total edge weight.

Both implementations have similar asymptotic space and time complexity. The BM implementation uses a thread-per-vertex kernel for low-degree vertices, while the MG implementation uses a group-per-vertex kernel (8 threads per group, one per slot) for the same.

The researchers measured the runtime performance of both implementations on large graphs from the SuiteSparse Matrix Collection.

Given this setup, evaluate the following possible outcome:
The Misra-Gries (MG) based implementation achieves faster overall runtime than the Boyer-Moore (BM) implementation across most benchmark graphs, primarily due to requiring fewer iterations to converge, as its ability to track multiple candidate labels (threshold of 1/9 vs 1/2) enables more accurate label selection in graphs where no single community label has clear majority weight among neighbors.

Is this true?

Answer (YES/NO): NO